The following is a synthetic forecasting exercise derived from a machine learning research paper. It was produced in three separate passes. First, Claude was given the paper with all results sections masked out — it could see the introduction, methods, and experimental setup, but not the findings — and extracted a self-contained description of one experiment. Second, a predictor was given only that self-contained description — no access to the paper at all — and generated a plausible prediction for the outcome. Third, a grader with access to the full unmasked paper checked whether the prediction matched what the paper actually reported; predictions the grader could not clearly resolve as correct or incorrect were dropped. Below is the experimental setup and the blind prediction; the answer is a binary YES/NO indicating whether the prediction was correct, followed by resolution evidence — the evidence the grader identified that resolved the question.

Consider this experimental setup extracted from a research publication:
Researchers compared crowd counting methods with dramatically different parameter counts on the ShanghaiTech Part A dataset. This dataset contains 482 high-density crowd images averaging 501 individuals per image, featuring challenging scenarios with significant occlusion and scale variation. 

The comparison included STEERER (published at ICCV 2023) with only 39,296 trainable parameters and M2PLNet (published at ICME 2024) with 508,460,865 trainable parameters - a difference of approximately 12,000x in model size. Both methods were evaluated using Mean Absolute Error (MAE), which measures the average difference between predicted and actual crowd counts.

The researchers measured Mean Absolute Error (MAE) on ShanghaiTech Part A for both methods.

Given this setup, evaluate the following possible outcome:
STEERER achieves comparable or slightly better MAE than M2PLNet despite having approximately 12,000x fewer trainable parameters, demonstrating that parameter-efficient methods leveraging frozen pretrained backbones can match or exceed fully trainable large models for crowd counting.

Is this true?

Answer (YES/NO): NO